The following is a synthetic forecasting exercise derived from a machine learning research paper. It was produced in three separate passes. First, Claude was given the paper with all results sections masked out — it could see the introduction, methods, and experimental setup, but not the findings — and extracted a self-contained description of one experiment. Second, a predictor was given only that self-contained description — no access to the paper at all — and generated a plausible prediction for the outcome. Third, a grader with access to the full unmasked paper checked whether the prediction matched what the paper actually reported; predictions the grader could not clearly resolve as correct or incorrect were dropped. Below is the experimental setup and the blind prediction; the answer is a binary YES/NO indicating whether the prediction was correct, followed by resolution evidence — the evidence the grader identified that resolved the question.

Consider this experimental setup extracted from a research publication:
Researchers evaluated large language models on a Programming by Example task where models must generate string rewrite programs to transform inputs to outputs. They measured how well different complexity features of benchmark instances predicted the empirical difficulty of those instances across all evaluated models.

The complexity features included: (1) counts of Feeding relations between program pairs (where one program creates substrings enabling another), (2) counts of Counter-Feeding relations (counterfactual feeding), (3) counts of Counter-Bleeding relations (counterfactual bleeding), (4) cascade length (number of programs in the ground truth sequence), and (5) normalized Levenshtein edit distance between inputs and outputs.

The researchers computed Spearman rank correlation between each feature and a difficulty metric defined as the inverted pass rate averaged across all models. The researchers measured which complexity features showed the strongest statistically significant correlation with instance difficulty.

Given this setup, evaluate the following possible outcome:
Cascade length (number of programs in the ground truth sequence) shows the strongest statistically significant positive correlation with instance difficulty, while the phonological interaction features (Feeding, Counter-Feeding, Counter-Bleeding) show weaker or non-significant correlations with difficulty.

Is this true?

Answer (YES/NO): YES